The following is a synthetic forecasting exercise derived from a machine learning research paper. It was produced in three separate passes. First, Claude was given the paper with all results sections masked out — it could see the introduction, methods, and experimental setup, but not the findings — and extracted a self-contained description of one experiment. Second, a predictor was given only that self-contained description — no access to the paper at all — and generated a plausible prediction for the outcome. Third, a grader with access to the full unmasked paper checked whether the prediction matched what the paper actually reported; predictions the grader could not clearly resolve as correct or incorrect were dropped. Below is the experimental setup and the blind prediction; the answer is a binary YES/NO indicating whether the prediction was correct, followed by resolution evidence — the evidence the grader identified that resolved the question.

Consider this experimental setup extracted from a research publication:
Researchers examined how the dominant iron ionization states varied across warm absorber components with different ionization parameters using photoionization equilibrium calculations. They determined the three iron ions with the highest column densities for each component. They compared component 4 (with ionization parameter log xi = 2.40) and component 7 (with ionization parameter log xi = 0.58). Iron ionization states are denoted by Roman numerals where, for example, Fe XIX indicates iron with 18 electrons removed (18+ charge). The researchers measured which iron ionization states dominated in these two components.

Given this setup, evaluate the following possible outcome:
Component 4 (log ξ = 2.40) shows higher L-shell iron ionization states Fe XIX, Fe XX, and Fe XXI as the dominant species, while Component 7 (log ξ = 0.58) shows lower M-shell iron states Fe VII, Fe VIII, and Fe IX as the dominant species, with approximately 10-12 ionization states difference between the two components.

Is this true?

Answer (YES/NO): NO